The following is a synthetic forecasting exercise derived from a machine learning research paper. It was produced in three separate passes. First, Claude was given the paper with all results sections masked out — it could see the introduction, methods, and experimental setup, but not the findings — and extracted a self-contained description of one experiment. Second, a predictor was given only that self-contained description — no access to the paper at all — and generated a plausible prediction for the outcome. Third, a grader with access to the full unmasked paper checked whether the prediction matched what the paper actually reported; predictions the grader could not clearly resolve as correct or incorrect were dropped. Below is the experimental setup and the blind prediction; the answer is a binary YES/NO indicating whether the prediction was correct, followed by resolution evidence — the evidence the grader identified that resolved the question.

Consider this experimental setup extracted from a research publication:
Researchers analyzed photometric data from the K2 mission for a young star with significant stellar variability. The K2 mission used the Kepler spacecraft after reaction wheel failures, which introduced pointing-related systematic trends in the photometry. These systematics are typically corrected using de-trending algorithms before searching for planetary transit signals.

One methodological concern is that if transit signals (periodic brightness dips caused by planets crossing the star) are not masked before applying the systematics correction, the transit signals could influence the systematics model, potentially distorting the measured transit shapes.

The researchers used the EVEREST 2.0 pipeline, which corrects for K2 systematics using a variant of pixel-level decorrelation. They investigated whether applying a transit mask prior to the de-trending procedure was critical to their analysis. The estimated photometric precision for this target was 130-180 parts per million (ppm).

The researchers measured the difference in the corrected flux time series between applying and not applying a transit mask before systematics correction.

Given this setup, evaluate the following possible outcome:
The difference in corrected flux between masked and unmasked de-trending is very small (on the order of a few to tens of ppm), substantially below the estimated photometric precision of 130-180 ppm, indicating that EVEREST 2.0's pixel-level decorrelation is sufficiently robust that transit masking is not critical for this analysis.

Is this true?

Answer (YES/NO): NO